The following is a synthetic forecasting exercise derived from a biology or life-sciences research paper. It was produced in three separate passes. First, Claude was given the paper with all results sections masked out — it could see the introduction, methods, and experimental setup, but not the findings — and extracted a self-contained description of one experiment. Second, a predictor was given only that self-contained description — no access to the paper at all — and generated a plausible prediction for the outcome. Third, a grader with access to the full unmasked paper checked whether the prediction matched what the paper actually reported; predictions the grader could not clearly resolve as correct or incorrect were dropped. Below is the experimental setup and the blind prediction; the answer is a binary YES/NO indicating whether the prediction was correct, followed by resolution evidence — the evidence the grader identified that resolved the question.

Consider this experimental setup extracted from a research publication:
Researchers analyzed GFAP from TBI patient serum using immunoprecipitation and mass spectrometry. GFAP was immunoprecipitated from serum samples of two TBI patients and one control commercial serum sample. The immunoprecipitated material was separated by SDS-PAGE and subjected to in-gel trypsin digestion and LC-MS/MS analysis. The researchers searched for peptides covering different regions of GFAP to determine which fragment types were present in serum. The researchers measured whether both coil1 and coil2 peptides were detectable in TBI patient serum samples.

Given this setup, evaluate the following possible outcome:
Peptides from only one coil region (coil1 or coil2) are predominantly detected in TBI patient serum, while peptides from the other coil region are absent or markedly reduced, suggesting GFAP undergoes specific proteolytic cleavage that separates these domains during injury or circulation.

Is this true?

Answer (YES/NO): YES